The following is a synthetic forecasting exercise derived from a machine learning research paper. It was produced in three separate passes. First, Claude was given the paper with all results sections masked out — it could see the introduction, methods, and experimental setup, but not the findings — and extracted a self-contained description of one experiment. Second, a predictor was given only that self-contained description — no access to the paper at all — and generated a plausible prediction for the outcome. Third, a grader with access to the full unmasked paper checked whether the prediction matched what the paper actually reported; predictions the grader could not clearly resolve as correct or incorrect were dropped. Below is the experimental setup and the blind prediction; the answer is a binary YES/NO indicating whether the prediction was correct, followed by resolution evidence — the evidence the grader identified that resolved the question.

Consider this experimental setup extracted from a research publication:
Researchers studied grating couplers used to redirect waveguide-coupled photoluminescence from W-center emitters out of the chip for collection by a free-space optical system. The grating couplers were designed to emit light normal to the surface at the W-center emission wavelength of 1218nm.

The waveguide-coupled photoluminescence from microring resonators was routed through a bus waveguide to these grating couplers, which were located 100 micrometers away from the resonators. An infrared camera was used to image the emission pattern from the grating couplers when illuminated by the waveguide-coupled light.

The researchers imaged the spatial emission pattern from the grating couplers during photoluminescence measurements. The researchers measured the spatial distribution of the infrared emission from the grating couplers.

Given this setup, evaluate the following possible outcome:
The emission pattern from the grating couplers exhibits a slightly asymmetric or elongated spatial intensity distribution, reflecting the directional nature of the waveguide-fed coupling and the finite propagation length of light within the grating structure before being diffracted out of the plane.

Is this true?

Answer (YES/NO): NO